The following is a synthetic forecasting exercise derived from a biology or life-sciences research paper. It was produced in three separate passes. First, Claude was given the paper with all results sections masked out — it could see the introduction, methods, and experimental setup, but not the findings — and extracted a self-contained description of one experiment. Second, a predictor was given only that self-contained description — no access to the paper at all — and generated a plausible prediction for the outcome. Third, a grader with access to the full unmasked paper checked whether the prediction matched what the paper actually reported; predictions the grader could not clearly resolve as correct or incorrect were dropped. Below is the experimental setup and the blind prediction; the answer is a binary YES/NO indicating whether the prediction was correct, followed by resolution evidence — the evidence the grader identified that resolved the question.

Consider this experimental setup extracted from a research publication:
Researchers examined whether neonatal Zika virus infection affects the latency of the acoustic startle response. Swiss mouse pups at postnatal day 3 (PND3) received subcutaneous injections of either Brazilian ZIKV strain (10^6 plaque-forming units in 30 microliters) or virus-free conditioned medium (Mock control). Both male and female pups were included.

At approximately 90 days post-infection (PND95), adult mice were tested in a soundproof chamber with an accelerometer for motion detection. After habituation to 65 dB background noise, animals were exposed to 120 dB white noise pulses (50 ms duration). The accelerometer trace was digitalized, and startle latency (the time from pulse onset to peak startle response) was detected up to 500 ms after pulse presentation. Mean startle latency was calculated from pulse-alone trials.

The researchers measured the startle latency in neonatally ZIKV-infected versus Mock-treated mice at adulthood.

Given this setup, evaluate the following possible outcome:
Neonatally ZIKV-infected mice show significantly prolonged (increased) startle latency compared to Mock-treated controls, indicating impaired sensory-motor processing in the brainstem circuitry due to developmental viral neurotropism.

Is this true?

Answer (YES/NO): YES